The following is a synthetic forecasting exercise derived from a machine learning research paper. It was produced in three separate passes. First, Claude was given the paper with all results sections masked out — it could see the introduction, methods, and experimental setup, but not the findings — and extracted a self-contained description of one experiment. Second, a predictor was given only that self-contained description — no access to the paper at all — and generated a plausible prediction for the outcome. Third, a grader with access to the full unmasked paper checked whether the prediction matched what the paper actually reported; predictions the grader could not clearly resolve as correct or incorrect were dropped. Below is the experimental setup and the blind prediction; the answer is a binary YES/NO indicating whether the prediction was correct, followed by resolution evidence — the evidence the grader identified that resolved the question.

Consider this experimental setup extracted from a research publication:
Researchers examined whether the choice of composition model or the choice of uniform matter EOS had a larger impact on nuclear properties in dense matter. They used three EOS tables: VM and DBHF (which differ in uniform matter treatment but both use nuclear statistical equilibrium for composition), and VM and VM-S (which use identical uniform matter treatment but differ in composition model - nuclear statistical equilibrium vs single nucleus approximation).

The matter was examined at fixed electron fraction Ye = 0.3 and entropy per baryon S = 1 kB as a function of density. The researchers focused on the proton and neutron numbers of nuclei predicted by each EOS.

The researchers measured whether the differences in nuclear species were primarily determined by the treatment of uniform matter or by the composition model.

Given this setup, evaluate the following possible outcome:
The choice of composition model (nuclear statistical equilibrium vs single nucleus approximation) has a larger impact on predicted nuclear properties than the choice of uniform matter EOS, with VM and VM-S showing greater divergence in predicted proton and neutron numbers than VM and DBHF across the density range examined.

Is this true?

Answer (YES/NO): YES